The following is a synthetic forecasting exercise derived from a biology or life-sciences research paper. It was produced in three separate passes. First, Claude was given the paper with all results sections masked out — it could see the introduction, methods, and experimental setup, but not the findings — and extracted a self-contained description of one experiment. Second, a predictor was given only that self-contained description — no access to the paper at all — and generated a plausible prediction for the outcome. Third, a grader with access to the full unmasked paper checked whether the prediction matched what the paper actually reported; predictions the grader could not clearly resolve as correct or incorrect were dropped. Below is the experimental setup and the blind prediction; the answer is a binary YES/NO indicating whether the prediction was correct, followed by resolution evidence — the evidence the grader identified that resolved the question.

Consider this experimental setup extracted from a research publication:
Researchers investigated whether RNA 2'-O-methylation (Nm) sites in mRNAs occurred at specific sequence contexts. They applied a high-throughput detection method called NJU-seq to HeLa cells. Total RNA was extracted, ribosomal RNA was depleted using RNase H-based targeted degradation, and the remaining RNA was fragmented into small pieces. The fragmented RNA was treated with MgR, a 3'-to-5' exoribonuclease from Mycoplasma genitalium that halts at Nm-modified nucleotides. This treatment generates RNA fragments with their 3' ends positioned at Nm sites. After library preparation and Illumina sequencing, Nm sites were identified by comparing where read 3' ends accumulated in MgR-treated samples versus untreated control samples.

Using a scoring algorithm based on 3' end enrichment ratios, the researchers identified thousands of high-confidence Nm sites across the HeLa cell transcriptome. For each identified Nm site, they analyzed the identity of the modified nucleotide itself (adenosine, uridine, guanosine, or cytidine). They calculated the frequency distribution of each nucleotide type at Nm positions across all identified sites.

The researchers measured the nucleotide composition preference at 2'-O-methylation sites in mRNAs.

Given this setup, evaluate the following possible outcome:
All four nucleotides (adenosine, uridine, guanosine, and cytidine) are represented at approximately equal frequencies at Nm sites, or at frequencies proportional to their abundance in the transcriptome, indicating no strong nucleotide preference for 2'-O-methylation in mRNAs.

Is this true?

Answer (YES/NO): NO